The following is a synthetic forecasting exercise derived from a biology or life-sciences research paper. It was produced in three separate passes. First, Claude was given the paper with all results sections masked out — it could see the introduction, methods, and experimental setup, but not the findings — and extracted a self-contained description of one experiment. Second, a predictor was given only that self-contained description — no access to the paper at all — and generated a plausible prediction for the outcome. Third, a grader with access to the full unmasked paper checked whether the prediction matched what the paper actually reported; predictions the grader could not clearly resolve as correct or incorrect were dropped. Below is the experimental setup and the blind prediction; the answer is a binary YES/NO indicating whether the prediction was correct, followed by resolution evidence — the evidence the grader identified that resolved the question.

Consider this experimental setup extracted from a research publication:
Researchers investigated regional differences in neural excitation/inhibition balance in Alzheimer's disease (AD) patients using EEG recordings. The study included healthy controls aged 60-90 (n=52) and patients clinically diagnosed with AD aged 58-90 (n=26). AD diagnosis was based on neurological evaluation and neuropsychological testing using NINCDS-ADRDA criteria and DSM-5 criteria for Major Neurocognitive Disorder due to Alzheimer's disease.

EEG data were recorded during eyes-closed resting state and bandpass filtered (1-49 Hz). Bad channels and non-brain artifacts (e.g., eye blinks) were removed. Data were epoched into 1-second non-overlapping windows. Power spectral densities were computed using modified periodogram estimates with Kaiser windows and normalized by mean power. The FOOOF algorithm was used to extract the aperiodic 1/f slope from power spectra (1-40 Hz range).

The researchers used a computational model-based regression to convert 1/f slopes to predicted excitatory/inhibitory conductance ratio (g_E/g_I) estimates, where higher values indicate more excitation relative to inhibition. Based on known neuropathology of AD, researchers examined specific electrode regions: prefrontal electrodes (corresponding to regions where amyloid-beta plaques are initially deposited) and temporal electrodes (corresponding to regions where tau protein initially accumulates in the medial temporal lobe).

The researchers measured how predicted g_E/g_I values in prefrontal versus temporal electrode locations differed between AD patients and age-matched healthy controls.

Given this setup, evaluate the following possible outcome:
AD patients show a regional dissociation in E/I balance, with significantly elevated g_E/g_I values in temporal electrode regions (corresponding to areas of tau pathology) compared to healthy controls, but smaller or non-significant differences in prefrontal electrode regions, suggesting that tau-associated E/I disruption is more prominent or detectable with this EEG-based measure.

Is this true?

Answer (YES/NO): NO